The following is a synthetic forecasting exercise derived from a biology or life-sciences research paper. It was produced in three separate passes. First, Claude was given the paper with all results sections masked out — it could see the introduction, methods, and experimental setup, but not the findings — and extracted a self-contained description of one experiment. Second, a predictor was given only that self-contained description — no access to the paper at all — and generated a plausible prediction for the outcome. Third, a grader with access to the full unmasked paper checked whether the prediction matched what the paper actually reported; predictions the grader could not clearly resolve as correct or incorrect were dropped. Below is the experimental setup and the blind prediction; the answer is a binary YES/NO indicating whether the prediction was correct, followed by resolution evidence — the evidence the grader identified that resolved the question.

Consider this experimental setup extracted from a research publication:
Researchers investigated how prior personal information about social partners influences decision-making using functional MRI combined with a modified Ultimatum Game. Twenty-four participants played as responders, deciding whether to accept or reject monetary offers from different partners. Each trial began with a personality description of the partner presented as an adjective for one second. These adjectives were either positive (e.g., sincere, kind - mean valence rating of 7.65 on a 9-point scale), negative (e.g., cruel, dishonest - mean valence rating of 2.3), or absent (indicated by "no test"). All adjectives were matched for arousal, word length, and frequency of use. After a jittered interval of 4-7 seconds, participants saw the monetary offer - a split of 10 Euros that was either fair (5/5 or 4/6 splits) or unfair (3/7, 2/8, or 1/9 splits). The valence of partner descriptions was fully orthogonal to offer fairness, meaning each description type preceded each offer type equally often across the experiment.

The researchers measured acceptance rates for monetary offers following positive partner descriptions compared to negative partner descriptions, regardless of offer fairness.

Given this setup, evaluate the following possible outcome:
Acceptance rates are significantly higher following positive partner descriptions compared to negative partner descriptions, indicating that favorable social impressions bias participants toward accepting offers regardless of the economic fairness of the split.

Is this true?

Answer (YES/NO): NO